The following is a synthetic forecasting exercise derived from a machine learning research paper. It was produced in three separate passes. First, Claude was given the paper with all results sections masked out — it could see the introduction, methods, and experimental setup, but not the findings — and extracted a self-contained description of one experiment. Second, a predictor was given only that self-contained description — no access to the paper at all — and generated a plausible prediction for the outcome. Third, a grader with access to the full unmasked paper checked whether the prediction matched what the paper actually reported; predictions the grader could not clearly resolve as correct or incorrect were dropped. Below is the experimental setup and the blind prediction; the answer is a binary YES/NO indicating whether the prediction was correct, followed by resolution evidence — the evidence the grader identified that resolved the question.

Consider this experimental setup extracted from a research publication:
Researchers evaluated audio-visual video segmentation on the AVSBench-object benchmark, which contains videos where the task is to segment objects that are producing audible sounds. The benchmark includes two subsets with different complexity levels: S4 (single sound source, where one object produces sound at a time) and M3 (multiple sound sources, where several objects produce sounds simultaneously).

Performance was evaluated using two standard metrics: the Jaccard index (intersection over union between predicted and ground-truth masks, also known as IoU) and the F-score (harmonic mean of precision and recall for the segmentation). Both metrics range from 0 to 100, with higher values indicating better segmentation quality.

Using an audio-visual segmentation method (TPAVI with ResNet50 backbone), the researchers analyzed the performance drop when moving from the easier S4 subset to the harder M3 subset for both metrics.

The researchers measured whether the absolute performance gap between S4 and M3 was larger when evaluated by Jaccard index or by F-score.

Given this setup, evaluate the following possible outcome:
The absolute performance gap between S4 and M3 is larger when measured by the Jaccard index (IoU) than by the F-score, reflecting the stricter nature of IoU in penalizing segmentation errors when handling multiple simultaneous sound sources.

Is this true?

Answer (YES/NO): NO